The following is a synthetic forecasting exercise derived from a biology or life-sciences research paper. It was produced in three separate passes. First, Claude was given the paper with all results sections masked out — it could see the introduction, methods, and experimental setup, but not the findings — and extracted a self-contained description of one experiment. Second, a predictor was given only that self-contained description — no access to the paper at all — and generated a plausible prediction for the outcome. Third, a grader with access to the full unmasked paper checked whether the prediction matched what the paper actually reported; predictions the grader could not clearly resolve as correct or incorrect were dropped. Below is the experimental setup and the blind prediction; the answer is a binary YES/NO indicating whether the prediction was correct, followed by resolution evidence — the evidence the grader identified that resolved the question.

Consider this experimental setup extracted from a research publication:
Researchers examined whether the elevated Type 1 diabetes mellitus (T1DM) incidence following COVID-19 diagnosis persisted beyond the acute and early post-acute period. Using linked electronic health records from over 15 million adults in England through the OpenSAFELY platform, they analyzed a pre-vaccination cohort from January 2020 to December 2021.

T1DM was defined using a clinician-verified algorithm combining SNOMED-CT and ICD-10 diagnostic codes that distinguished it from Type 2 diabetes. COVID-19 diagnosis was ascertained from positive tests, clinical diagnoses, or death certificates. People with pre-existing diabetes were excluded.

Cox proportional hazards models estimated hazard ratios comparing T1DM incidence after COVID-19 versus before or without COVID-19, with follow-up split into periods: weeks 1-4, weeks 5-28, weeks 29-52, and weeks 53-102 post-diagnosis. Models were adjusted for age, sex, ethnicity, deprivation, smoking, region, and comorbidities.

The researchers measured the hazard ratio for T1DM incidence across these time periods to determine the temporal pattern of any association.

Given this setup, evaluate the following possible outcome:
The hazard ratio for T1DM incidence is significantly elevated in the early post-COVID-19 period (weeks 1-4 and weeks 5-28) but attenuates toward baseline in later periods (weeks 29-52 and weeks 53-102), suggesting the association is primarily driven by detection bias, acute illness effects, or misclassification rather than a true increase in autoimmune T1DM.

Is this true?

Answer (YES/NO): NO